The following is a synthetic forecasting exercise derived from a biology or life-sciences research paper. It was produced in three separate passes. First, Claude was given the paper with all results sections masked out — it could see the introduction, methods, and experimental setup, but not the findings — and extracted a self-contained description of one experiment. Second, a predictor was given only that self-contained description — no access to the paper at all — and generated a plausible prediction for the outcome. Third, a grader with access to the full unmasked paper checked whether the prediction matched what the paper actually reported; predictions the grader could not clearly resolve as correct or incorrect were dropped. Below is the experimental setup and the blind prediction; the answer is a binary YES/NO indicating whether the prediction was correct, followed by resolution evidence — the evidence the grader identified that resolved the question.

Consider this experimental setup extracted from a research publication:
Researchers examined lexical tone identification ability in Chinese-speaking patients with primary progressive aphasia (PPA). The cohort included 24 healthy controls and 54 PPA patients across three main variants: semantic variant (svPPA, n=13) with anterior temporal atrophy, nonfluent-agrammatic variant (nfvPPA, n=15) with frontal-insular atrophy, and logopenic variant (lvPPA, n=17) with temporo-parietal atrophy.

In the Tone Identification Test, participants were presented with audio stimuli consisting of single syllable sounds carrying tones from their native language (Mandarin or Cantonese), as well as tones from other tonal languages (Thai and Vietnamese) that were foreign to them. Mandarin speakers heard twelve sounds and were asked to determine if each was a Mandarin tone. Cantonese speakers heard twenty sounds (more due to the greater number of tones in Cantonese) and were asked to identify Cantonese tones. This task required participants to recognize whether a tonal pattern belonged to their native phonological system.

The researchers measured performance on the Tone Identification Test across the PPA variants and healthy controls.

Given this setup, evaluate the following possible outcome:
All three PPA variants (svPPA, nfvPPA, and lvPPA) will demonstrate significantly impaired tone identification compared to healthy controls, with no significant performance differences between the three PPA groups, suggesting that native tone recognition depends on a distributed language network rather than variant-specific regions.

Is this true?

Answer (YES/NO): NO